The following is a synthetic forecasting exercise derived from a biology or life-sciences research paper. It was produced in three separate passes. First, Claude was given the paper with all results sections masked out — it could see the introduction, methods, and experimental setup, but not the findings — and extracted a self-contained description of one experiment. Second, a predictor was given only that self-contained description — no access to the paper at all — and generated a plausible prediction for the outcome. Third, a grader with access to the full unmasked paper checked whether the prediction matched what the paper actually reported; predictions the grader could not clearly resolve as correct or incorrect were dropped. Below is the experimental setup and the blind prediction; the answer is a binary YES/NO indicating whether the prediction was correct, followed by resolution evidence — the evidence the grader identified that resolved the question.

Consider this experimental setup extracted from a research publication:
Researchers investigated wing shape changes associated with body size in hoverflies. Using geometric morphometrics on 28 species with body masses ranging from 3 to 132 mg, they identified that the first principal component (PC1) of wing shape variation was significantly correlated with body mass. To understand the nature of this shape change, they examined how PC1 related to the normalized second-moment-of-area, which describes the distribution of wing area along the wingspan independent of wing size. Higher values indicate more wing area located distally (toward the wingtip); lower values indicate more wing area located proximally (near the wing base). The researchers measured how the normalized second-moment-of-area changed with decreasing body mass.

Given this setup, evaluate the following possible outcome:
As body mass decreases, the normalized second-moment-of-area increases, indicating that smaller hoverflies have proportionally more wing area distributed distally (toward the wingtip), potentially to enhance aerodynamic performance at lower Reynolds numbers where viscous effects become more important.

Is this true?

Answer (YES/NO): YES